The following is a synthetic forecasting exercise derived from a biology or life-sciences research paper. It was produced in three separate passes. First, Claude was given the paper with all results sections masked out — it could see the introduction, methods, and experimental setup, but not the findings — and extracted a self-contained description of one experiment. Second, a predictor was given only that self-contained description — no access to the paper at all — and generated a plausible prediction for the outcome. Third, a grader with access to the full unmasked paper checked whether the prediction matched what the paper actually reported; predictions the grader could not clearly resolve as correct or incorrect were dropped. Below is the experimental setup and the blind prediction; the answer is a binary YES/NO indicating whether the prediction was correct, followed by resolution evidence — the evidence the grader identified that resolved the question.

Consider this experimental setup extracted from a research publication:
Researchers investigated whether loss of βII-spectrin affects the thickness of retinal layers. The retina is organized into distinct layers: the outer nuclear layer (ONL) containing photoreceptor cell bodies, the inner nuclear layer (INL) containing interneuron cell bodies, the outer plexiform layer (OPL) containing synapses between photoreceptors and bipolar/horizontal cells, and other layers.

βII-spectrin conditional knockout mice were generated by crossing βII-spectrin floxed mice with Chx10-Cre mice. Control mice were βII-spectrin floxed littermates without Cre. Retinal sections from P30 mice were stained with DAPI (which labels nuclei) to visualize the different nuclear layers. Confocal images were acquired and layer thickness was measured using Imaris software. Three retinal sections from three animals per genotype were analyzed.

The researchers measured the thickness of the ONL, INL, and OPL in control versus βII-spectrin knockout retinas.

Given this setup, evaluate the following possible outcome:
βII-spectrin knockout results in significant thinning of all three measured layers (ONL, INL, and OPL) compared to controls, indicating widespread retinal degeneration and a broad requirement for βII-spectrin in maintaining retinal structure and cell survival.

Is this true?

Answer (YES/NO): NO